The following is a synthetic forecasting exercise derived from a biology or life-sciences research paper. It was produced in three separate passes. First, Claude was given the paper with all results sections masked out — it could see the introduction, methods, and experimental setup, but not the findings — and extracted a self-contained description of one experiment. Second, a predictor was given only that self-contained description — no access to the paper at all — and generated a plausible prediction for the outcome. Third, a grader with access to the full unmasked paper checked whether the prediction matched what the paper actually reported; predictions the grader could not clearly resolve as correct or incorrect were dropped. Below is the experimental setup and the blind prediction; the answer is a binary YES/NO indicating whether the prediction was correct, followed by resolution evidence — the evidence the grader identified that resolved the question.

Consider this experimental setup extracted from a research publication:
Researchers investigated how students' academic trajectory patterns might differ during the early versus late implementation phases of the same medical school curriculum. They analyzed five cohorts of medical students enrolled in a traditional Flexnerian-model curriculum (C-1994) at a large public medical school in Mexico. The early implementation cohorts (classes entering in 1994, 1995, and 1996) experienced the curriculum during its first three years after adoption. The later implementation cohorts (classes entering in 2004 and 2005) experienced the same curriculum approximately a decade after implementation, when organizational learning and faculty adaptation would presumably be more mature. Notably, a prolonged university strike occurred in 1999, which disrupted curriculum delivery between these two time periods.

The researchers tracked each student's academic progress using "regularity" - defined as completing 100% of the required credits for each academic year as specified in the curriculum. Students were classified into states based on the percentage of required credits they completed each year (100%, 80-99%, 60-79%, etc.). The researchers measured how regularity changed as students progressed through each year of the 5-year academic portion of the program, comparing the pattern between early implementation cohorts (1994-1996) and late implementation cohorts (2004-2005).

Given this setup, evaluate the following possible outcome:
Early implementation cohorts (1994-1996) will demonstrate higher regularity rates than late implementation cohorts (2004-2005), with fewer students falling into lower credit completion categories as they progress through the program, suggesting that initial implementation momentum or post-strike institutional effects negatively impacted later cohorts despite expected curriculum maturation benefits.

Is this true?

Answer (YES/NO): NO